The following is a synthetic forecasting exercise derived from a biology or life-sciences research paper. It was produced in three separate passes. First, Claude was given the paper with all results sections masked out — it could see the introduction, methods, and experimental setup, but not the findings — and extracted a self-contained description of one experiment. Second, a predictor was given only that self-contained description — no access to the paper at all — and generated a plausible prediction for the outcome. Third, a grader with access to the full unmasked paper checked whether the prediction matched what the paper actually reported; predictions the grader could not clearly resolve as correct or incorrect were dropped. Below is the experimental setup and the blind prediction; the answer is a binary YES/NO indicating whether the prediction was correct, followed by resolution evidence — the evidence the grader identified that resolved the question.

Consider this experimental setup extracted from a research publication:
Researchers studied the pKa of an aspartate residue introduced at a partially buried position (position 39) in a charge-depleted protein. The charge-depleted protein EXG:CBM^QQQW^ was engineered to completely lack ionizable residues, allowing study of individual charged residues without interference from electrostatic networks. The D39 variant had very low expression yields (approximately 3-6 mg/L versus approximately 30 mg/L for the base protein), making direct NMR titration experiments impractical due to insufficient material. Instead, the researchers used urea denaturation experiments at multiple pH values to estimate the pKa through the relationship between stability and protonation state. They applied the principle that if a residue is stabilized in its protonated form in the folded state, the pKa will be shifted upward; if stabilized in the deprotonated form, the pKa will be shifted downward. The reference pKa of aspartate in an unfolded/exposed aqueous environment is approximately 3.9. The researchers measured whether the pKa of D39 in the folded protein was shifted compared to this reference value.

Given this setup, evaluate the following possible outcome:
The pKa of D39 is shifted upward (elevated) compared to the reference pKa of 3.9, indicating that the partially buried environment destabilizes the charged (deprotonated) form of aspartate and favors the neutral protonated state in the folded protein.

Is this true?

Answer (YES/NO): YES